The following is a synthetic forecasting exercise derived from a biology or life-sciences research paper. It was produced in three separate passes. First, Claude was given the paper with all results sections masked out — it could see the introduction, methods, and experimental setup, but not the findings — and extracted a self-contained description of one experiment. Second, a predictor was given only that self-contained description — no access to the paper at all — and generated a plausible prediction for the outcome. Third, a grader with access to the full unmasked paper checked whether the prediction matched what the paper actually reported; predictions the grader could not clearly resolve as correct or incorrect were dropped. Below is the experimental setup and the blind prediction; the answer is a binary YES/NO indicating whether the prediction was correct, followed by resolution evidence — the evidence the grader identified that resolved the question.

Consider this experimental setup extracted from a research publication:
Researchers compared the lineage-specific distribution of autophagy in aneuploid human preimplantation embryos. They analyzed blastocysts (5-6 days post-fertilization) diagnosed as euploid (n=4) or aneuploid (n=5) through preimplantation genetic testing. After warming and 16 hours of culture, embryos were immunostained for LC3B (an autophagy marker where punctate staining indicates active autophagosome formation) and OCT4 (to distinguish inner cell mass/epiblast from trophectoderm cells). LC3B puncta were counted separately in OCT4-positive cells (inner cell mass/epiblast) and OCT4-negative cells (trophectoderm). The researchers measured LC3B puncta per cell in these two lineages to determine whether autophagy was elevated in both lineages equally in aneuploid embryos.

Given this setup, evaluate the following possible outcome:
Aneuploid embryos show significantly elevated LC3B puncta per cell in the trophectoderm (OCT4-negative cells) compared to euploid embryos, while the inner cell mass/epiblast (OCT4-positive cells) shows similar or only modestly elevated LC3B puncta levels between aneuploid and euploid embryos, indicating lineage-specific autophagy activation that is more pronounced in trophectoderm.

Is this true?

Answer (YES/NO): YES